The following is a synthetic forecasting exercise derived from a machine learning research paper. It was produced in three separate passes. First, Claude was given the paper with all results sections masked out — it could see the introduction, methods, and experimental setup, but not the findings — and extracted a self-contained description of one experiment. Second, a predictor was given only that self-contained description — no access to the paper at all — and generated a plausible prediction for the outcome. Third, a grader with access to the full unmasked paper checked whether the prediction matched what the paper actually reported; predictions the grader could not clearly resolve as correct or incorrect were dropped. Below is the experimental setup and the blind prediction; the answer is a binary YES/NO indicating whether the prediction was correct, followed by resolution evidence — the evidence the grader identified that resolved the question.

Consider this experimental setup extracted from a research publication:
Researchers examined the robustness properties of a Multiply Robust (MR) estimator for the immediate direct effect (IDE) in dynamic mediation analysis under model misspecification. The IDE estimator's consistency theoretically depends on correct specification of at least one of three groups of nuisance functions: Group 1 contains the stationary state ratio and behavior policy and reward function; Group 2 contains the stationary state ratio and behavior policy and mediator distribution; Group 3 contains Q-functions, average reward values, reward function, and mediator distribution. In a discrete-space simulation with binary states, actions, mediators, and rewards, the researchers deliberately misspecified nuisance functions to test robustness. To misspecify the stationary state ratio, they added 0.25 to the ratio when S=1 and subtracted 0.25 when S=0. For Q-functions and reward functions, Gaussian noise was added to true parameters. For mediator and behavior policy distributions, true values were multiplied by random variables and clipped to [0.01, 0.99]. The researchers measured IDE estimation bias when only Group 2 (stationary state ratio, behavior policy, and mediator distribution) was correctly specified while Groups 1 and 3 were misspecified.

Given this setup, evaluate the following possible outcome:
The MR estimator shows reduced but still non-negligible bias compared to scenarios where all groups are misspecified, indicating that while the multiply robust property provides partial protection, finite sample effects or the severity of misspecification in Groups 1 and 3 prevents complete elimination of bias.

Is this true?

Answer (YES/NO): NO